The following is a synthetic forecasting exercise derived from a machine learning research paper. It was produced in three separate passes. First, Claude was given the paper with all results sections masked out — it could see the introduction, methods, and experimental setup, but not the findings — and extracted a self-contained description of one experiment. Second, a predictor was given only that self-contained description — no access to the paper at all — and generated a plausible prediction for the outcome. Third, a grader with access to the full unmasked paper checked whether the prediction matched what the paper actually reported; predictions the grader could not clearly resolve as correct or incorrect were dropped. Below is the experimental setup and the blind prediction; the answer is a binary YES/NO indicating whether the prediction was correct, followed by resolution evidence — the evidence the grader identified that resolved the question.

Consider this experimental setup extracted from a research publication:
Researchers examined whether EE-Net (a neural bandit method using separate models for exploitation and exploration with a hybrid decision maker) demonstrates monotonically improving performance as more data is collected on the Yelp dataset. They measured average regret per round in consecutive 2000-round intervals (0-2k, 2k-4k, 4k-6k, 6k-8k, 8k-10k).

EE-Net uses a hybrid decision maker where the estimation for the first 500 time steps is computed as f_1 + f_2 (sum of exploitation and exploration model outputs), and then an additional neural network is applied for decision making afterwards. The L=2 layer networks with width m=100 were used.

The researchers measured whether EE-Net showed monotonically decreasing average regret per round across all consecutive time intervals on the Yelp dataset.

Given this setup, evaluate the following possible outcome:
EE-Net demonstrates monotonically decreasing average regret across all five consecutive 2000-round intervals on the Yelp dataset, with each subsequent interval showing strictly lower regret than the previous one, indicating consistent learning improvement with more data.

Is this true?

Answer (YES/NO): YES